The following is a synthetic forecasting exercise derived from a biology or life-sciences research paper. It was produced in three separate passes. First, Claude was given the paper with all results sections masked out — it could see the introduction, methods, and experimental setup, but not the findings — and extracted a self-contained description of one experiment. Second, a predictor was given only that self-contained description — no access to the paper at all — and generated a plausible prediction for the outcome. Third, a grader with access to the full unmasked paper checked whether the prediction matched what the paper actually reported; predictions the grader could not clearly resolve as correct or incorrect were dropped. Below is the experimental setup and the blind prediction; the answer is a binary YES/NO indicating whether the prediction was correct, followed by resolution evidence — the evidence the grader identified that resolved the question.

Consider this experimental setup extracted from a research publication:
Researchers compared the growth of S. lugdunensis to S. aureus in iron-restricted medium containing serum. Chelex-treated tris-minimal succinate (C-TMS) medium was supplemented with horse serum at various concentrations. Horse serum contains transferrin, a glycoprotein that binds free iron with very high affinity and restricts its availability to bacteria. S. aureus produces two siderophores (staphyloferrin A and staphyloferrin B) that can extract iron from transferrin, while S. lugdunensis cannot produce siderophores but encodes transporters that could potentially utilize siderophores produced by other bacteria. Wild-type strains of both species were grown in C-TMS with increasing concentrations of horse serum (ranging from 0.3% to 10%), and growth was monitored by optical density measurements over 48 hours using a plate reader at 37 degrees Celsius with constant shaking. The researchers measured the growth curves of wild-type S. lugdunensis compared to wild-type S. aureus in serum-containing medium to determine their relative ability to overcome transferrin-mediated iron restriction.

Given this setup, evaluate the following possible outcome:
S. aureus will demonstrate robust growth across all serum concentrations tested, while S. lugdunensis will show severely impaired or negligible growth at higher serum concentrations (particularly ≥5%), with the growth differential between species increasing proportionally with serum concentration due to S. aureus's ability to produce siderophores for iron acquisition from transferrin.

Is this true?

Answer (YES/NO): NO